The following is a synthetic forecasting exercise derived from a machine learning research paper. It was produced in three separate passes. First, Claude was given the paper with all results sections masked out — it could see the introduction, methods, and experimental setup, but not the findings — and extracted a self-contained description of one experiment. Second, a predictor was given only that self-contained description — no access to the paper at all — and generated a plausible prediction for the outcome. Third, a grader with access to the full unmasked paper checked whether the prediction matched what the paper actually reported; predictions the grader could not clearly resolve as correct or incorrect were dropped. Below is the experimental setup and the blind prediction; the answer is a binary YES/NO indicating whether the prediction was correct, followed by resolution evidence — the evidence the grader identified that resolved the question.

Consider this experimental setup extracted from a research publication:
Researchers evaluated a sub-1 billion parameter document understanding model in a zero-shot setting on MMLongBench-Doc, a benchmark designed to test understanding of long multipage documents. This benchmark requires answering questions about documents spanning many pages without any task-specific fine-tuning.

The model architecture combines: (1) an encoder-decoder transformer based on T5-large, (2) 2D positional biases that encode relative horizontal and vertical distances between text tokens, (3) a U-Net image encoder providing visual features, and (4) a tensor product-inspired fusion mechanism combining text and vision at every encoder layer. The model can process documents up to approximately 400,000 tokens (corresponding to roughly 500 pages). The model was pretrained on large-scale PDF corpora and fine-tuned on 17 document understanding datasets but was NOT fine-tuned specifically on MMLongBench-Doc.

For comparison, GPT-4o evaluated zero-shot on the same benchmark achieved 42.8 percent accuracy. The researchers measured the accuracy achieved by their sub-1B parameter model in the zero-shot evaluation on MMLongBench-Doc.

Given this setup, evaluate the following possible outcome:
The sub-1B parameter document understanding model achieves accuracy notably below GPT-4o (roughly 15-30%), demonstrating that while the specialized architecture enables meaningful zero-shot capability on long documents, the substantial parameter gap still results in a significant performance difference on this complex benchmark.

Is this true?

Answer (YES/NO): YES